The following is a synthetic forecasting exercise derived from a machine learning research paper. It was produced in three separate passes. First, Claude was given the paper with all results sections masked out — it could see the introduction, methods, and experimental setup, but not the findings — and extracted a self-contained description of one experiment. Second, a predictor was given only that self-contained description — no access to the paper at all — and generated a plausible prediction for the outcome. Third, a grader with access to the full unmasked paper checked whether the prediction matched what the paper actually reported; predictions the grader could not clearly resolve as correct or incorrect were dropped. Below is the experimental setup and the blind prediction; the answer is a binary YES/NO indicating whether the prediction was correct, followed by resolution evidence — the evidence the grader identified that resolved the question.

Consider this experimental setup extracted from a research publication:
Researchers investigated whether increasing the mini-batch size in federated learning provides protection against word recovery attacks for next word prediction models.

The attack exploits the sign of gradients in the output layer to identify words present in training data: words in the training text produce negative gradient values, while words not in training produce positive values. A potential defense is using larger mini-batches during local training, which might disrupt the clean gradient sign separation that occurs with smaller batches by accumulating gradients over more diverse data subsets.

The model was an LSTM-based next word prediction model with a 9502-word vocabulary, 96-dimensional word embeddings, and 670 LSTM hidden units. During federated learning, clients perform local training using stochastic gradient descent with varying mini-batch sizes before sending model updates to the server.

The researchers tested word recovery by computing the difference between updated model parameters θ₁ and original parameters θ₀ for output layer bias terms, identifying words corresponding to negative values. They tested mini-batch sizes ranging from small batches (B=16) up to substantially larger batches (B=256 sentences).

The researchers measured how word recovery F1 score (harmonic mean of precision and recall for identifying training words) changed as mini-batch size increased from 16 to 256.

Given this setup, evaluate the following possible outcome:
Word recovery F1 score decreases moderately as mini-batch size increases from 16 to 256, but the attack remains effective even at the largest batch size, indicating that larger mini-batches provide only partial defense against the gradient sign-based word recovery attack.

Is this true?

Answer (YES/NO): NO